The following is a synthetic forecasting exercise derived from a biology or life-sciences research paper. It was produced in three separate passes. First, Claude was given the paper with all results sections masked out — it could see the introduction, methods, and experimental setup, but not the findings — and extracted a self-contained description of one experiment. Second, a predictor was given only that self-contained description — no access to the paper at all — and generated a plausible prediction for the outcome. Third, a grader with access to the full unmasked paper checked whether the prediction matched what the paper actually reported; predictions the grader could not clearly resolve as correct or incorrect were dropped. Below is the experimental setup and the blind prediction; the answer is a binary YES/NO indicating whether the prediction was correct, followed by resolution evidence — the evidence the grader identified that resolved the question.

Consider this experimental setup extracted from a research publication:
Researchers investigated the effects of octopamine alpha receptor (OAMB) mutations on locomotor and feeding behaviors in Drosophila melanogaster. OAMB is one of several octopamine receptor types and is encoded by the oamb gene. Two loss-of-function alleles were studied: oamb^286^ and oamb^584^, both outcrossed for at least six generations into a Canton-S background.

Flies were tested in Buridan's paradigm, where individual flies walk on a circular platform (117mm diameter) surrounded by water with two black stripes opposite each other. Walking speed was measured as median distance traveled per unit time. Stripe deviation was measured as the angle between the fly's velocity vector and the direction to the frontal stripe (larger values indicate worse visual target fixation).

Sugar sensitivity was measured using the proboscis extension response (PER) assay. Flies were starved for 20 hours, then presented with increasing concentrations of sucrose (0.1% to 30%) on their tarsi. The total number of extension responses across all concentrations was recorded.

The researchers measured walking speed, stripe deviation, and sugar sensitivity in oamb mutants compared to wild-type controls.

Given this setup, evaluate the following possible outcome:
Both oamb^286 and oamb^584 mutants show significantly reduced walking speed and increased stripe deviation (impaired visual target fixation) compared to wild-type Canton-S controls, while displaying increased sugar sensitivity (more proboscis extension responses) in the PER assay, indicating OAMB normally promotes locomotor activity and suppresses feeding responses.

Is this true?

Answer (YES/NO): NO